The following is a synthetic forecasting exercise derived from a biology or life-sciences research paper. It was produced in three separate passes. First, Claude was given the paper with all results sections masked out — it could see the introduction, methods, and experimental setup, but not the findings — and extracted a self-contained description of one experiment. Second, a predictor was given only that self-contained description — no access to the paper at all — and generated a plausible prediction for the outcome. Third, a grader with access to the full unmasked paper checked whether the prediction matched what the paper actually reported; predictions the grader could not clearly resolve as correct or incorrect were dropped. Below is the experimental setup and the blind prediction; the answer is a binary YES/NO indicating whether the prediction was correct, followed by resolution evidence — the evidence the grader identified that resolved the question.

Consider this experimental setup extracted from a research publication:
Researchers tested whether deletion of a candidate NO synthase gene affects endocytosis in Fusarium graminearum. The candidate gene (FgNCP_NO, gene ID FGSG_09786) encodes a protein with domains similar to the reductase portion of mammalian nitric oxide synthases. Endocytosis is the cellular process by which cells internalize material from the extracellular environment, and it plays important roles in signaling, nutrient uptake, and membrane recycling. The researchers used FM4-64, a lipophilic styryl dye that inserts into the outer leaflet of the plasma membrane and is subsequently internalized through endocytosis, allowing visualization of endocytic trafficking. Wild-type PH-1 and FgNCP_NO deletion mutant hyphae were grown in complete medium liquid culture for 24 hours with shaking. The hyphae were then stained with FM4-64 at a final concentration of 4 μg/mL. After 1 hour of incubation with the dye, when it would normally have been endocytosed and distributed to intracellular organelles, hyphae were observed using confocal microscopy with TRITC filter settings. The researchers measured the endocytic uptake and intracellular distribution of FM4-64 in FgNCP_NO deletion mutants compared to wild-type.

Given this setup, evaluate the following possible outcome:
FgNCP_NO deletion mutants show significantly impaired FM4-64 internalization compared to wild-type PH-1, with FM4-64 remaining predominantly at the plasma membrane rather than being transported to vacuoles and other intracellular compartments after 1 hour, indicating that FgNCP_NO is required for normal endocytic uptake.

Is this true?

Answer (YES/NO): NO